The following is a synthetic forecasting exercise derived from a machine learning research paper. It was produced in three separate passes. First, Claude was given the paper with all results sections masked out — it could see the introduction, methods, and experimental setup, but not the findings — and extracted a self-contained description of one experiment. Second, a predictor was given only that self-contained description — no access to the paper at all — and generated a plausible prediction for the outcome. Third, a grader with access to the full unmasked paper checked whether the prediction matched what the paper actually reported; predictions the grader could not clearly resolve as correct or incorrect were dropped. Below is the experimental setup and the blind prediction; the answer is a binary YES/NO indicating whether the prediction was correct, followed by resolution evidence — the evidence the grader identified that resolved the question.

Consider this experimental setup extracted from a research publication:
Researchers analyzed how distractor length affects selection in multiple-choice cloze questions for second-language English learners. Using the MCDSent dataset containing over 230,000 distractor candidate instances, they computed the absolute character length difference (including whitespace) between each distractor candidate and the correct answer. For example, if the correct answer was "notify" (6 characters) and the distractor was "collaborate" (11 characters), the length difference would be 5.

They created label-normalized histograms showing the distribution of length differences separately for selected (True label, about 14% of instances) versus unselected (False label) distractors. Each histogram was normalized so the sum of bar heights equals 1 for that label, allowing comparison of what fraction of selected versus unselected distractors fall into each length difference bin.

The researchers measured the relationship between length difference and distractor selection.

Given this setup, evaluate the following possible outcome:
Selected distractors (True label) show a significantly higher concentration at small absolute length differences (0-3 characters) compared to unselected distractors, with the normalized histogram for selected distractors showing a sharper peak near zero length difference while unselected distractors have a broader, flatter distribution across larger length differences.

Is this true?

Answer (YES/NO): NO